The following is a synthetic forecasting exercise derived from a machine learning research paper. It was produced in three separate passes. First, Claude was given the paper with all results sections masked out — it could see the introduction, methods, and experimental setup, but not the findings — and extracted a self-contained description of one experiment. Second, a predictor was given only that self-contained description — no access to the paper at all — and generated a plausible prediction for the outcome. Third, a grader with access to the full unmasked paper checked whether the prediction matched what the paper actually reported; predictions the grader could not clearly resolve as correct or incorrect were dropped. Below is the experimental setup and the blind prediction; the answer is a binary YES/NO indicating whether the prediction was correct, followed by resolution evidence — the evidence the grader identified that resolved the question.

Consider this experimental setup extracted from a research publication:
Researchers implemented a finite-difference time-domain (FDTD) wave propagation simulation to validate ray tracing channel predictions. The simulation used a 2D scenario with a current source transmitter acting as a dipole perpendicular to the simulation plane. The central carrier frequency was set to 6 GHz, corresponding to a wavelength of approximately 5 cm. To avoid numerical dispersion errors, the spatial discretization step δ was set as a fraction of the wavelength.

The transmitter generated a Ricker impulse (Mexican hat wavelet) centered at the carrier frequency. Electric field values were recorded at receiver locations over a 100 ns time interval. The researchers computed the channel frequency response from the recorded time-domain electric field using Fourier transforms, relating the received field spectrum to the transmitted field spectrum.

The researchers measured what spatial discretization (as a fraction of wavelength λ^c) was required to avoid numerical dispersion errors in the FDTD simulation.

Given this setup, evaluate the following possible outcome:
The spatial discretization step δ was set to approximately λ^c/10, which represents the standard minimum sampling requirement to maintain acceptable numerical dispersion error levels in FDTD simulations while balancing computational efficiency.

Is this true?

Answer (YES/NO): NO